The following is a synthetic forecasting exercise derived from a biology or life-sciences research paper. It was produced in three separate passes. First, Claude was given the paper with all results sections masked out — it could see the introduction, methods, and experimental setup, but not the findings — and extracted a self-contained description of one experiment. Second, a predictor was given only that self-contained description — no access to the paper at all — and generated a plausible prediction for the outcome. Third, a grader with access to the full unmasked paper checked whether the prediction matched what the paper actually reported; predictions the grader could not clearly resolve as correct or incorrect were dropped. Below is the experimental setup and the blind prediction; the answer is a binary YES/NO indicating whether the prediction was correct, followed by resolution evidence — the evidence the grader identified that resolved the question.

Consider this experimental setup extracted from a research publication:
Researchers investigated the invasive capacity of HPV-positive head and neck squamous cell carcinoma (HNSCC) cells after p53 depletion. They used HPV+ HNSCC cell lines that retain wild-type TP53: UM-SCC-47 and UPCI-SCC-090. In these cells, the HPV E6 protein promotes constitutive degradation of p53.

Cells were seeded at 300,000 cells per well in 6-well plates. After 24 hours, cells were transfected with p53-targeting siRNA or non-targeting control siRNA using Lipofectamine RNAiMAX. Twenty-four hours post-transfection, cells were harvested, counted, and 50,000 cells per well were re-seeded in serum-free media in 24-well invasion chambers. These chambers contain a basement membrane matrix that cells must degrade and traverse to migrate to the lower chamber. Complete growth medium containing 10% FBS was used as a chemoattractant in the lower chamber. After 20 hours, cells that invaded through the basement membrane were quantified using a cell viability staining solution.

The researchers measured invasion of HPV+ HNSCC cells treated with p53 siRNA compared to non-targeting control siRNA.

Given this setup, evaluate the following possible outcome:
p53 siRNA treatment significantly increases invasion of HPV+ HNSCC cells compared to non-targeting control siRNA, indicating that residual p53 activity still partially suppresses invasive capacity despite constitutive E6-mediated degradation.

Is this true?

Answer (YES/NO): YES